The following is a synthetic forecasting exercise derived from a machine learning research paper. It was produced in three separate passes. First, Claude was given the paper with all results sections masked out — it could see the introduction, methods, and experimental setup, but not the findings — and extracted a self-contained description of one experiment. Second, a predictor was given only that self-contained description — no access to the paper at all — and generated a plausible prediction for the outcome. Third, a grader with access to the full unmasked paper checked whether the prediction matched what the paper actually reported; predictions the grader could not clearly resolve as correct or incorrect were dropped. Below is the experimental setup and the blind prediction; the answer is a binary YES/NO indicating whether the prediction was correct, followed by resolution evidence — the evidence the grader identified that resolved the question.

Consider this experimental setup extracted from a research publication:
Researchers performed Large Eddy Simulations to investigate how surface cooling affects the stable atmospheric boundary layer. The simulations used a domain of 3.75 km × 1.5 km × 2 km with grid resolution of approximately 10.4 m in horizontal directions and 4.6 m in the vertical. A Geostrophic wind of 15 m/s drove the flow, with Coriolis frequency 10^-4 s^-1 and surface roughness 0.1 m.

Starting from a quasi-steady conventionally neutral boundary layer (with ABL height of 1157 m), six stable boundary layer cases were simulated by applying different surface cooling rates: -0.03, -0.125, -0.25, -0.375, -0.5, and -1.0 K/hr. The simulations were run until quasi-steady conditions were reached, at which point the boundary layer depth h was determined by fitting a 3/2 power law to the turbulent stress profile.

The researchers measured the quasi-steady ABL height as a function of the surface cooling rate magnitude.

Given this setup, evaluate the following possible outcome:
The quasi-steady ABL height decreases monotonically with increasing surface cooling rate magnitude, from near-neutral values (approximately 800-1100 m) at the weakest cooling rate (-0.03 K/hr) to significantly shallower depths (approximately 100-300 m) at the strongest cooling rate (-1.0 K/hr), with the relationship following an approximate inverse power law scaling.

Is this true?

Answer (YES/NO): YES